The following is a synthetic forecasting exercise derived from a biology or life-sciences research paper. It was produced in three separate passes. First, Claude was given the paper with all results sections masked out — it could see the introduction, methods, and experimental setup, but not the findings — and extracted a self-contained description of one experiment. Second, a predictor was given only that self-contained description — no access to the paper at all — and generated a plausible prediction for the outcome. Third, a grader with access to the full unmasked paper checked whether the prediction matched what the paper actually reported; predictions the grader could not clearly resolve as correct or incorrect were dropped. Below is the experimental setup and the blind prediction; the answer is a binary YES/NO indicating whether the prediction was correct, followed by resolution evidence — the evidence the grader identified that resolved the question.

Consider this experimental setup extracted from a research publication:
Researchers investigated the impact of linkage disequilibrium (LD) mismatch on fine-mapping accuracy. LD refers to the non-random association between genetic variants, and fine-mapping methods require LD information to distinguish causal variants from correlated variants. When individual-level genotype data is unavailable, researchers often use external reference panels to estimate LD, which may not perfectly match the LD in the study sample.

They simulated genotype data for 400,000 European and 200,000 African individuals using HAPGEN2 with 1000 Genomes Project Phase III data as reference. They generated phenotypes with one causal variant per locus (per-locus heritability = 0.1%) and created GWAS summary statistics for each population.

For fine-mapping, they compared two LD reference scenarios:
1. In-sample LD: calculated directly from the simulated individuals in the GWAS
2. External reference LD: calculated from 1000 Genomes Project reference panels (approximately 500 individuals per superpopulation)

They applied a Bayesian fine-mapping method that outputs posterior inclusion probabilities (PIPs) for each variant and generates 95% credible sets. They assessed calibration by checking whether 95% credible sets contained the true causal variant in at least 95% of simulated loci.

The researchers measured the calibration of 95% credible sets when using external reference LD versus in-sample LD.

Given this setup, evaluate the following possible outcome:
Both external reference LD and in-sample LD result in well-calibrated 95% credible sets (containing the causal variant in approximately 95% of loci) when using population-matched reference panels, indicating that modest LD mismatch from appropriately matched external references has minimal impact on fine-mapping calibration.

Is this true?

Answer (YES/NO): NO